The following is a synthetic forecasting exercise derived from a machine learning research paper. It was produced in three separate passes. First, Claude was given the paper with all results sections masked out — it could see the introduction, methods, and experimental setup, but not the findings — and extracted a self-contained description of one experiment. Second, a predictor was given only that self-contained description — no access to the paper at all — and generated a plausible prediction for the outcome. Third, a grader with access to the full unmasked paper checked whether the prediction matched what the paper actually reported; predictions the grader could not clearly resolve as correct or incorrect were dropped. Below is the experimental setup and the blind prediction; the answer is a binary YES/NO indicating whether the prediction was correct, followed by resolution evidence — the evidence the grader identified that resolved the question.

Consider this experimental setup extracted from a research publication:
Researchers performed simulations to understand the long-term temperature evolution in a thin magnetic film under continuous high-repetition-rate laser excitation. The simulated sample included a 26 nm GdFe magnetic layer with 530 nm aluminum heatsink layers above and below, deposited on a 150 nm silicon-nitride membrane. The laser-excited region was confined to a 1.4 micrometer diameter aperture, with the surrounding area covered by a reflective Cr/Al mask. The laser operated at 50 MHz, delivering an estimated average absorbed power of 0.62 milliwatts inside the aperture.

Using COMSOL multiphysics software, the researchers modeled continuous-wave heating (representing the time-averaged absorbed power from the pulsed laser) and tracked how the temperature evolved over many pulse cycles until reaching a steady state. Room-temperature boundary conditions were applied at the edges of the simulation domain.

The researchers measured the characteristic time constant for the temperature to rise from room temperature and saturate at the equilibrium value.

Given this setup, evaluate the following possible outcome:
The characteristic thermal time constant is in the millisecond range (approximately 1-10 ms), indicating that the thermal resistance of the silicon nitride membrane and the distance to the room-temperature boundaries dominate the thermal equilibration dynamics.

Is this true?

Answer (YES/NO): NO